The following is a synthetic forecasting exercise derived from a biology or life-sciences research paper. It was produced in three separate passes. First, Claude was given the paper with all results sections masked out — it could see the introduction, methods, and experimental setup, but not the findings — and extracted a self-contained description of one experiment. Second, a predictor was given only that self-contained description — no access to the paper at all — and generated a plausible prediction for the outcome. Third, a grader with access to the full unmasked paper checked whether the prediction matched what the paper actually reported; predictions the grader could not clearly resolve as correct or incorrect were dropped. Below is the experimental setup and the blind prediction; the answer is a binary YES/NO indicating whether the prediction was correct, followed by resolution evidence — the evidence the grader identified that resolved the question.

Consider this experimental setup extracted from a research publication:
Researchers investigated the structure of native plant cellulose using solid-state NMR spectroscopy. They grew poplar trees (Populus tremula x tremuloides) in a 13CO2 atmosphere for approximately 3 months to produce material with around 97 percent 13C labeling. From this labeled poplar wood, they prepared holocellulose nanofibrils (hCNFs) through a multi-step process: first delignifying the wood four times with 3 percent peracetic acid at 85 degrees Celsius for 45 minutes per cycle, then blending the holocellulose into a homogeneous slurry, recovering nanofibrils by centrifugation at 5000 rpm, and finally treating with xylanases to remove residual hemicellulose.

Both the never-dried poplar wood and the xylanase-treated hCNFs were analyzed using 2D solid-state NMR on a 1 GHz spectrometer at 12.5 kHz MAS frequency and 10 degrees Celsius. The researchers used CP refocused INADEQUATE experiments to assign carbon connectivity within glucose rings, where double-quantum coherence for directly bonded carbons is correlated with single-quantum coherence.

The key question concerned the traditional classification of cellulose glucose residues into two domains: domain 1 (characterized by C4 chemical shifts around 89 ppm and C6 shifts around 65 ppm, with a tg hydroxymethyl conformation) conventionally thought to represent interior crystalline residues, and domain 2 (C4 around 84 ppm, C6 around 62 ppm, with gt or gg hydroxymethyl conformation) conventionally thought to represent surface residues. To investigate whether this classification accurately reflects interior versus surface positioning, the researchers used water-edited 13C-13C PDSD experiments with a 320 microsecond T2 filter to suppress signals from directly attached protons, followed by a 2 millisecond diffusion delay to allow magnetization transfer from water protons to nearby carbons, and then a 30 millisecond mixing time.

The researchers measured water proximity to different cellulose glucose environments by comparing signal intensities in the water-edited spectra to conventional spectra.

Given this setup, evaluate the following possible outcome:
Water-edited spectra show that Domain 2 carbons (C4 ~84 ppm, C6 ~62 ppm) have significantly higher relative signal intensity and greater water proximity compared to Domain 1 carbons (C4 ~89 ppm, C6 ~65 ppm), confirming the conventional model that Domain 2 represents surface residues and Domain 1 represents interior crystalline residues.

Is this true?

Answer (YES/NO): NO